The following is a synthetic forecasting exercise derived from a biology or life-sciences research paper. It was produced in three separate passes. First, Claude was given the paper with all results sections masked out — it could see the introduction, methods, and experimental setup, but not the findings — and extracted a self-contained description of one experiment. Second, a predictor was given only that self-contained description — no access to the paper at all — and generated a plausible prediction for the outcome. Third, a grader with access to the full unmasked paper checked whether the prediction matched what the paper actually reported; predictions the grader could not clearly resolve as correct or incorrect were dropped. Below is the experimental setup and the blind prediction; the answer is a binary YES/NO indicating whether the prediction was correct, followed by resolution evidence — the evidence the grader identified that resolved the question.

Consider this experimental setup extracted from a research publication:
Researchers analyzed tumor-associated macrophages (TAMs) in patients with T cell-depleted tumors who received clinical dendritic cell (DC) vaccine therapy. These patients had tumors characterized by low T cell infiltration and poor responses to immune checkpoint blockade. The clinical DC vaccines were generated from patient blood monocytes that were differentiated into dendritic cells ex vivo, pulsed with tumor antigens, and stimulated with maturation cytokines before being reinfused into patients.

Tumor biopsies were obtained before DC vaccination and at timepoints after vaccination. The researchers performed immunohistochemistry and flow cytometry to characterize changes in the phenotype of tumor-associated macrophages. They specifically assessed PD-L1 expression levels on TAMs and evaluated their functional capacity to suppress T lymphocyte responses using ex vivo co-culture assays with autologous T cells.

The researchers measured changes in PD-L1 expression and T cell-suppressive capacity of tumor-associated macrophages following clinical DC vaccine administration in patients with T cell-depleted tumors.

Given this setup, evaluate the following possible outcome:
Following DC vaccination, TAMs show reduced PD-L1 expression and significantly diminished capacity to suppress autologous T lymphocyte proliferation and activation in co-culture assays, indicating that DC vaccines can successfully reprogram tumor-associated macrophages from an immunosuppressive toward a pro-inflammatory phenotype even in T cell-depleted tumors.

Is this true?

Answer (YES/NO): NO